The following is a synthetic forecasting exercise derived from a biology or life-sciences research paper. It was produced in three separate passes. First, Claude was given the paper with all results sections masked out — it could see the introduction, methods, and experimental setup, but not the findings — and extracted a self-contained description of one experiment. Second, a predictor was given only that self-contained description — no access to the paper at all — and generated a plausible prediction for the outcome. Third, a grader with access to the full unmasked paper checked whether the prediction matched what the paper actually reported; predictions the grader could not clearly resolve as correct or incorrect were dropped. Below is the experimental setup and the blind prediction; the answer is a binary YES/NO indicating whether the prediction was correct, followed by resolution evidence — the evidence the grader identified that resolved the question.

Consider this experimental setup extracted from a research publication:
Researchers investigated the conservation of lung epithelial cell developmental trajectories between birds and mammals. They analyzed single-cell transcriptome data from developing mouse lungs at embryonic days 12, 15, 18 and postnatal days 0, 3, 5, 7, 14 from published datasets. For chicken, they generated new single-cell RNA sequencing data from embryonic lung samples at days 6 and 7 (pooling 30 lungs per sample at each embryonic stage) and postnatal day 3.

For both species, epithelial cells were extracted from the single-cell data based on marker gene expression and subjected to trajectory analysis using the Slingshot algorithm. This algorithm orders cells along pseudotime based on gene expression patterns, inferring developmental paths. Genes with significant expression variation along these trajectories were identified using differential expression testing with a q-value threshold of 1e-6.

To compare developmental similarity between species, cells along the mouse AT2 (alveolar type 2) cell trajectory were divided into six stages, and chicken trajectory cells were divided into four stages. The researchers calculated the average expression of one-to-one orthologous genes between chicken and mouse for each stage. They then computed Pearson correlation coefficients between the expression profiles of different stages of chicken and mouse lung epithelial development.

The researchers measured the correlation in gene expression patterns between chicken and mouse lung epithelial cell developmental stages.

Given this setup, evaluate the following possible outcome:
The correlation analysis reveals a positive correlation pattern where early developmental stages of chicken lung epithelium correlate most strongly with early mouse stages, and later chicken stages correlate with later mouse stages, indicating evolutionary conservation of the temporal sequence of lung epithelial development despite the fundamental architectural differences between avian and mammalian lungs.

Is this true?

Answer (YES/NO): YES